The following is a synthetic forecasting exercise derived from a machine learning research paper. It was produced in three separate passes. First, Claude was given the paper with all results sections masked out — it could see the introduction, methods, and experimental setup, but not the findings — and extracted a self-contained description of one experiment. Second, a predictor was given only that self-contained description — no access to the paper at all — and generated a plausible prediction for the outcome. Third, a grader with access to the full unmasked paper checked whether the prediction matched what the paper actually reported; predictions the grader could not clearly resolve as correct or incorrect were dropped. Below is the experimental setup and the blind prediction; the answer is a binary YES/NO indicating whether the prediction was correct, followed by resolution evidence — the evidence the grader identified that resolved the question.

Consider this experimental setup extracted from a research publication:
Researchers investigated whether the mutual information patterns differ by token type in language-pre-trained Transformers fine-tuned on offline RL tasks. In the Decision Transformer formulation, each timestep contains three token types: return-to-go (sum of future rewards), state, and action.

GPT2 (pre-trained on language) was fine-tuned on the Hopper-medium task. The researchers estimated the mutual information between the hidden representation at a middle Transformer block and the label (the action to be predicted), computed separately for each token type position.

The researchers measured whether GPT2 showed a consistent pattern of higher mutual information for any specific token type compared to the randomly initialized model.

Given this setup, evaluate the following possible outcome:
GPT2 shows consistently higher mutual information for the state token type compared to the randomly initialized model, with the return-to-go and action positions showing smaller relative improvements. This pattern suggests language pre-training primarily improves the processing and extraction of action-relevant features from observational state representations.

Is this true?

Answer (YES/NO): NO